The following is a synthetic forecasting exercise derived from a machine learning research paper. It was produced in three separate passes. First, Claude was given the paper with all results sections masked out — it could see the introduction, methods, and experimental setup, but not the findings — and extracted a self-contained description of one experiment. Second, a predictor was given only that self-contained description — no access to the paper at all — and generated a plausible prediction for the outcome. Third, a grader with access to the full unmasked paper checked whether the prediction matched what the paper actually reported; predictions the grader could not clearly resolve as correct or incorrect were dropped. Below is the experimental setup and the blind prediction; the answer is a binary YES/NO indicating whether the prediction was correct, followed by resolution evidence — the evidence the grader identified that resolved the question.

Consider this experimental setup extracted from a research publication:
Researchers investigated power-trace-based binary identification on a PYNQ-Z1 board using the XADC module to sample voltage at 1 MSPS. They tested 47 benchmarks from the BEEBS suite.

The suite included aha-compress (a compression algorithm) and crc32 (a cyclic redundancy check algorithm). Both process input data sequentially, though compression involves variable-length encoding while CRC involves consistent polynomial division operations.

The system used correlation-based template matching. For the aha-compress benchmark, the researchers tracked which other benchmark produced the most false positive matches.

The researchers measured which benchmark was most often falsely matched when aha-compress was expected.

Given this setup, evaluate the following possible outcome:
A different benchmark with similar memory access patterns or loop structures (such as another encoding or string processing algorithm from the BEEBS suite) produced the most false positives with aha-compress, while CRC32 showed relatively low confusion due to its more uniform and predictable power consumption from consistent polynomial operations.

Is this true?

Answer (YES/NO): NO